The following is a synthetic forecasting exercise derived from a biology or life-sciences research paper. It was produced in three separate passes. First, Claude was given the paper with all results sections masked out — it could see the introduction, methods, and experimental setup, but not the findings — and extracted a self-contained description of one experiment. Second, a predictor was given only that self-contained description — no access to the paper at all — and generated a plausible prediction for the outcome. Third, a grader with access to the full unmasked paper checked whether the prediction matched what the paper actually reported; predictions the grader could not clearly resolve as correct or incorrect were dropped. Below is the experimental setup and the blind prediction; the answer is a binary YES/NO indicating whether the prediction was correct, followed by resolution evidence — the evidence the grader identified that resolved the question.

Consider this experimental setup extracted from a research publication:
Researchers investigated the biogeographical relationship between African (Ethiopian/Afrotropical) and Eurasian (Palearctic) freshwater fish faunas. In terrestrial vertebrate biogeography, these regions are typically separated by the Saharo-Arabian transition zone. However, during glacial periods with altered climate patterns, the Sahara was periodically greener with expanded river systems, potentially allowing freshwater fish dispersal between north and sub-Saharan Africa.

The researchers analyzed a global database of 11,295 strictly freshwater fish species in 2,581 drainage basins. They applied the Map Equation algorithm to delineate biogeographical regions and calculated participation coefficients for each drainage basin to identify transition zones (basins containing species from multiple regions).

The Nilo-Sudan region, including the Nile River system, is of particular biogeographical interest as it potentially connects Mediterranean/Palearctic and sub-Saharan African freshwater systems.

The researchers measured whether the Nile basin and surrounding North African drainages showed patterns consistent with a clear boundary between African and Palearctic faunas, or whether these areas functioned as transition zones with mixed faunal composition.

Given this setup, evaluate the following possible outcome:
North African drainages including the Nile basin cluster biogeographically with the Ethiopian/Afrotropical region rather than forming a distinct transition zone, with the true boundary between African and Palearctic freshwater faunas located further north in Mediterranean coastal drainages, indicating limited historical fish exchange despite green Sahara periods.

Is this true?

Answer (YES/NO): YES